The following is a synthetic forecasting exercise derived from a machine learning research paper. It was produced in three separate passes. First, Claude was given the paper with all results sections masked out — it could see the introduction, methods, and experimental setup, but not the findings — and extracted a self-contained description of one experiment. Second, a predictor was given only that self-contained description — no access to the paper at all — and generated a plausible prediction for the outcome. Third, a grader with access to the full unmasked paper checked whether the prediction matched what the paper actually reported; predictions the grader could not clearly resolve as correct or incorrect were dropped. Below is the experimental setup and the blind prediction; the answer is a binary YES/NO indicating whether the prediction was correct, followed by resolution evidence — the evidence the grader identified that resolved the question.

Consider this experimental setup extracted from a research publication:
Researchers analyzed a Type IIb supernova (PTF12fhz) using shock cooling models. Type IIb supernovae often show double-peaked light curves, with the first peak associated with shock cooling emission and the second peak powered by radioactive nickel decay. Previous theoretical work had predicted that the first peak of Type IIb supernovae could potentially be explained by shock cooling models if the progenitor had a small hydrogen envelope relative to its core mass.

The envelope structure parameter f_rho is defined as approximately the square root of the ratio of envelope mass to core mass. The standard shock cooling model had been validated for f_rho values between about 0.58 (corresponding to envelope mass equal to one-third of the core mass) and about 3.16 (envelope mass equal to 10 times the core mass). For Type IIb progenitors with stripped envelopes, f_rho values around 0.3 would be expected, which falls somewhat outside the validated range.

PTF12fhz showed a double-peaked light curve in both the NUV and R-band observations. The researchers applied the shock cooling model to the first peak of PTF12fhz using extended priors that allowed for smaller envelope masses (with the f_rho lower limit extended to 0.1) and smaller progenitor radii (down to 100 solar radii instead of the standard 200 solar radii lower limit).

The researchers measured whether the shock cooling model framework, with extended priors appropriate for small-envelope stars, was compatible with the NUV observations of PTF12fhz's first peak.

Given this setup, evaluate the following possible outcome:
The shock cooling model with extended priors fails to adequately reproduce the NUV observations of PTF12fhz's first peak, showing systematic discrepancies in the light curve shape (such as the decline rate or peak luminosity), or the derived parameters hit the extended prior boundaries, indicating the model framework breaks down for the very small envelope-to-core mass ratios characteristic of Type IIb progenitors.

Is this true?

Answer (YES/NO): NO